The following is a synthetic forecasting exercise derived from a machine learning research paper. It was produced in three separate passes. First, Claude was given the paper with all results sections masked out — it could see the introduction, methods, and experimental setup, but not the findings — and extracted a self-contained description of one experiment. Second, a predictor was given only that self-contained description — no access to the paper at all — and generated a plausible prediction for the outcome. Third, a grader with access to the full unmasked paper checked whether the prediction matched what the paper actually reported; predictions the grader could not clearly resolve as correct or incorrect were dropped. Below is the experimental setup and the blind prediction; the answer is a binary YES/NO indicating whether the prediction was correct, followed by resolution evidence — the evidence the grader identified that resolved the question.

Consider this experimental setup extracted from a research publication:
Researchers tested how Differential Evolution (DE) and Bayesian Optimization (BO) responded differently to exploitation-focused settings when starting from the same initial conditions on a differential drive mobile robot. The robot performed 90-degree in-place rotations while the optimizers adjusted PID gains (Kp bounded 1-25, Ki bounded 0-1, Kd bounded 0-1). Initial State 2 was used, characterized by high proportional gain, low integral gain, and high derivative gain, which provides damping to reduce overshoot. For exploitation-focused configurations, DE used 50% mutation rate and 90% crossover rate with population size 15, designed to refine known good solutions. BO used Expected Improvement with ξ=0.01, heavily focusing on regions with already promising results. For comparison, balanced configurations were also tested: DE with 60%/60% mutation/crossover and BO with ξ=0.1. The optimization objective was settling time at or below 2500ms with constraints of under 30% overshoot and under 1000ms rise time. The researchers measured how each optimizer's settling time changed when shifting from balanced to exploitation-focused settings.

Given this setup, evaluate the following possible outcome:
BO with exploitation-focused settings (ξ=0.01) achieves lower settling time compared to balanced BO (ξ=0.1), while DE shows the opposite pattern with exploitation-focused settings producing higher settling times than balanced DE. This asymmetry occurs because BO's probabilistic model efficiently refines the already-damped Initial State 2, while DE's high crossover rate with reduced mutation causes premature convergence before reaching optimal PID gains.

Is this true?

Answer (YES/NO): NO